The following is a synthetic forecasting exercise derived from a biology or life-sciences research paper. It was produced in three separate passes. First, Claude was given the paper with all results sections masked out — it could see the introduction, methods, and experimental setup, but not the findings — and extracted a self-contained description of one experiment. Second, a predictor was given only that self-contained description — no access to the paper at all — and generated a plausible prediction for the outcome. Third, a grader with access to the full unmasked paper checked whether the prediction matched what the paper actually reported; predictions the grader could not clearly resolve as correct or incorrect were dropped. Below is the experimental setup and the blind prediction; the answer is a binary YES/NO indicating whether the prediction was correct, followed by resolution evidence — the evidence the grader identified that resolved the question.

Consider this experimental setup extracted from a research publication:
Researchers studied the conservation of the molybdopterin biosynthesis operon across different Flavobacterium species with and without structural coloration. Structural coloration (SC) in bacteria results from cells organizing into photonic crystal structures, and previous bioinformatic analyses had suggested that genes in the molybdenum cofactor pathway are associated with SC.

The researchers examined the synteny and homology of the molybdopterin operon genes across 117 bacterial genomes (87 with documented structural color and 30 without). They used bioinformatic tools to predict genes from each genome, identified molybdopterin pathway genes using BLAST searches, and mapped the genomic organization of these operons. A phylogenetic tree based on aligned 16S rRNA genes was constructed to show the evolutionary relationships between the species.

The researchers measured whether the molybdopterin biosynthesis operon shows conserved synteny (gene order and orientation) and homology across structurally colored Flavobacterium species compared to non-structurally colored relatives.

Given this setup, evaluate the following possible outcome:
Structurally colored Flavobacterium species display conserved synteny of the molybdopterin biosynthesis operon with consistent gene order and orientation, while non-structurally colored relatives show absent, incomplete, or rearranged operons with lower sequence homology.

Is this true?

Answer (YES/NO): NO